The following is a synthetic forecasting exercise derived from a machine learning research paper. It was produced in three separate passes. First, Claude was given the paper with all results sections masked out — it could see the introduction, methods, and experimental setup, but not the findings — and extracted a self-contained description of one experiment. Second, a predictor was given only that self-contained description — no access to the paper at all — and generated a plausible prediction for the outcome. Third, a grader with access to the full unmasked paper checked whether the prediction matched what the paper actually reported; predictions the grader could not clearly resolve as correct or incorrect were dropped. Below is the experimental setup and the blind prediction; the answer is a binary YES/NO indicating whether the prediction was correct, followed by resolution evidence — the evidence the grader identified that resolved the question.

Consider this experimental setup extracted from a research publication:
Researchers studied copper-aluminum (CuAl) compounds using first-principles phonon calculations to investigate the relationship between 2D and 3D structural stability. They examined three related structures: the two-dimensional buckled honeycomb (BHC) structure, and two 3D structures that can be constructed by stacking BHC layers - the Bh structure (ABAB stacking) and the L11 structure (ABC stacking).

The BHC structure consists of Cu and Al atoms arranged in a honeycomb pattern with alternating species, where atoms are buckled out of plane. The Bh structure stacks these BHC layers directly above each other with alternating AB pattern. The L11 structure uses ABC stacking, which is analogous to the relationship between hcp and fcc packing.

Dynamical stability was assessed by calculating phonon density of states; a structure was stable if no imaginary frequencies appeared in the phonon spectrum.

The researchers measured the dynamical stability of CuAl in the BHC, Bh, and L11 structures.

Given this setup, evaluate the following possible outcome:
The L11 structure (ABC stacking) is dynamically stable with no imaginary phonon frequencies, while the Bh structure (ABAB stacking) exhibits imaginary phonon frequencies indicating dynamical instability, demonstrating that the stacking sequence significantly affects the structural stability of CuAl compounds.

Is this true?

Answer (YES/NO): NO